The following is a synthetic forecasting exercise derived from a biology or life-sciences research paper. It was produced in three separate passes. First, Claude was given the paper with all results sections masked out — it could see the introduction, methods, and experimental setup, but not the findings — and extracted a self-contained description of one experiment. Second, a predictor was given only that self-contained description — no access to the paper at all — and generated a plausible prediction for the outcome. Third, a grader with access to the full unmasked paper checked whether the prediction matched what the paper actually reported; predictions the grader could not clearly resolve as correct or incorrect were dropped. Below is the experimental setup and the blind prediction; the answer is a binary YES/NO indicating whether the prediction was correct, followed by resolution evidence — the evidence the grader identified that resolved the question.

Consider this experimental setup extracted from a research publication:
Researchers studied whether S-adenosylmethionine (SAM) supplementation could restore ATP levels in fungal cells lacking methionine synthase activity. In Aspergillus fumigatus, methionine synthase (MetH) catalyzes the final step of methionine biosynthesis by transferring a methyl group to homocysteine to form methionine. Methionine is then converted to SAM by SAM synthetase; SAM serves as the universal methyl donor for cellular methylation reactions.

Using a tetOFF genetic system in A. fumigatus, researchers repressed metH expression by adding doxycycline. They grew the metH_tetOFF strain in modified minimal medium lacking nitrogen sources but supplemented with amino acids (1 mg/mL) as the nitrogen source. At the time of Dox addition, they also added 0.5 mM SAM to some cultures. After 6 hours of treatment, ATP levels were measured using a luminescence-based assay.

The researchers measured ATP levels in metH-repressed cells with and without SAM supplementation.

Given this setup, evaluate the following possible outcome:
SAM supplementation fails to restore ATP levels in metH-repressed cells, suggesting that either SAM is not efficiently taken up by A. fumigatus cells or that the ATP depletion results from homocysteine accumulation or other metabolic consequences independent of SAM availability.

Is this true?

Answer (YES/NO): NO